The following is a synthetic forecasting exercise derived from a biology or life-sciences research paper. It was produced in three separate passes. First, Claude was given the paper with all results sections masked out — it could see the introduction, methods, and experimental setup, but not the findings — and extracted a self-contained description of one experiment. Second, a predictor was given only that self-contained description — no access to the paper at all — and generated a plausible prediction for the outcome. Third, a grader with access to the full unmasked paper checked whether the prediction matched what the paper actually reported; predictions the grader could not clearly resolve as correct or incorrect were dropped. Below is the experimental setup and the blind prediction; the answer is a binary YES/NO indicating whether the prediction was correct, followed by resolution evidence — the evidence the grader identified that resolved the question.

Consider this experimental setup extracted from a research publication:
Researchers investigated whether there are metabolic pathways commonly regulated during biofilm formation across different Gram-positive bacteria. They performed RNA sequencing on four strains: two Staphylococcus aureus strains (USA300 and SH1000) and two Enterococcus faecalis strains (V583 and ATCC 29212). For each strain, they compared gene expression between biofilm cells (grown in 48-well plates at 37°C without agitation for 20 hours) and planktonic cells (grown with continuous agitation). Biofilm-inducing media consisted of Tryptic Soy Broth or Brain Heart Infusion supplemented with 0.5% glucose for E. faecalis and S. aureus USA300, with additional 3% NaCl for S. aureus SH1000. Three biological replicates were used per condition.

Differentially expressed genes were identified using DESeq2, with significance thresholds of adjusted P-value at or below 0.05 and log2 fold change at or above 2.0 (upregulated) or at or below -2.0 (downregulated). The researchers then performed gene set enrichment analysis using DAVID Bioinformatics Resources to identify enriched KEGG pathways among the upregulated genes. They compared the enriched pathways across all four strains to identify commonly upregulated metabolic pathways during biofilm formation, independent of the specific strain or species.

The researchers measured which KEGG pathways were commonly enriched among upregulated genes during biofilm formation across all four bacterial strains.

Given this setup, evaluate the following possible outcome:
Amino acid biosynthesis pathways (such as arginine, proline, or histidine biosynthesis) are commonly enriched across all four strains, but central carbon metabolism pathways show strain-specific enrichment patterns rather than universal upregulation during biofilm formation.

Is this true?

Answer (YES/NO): NO